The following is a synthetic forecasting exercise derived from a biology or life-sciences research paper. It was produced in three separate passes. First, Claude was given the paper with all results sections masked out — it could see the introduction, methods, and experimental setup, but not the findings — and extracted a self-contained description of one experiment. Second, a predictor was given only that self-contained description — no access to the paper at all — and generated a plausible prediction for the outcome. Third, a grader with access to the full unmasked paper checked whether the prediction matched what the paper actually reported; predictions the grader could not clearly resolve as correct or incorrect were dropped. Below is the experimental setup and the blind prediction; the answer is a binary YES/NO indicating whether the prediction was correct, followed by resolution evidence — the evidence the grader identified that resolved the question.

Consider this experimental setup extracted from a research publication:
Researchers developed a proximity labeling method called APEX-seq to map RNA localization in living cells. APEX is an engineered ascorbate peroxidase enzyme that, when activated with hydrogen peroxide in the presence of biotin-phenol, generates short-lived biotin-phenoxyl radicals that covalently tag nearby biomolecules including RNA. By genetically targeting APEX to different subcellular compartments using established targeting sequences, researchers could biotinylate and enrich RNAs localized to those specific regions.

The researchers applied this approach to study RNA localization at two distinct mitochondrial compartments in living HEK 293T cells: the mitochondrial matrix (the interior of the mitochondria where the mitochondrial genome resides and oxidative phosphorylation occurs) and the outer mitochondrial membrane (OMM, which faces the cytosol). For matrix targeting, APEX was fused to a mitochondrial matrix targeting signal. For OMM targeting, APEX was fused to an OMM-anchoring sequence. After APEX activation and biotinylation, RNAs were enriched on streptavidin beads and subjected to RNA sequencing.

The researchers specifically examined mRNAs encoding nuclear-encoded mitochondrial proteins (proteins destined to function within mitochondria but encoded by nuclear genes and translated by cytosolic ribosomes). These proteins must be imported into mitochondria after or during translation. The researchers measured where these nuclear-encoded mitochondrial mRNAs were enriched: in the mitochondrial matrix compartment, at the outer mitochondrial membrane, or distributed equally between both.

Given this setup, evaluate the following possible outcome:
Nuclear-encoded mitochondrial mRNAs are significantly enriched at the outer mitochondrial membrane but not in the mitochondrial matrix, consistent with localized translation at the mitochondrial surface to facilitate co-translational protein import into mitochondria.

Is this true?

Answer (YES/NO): YES